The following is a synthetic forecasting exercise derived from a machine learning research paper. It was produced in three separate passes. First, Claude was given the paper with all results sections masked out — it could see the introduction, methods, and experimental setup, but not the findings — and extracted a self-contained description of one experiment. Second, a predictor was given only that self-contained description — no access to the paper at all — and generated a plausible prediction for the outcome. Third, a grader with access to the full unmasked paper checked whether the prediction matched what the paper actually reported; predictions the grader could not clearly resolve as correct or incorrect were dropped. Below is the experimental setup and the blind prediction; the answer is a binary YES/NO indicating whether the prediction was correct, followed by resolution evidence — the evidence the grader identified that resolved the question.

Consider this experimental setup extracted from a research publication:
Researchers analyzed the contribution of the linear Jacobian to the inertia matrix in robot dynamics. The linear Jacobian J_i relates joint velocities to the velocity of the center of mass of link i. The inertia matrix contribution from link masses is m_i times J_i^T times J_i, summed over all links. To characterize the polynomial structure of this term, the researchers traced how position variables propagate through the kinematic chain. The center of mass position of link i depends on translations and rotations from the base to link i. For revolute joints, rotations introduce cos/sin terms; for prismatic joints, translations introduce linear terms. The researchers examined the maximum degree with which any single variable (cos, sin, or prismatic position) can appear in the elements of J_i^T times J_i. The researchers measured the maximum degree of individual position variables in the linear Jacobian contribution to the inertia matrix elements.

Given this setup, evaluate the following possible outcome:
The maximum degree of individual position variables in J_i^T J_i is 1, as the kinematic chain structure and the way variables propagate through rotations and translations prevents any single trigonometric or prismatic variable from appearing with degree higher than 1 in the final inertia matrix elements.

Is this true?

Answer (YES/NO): NO